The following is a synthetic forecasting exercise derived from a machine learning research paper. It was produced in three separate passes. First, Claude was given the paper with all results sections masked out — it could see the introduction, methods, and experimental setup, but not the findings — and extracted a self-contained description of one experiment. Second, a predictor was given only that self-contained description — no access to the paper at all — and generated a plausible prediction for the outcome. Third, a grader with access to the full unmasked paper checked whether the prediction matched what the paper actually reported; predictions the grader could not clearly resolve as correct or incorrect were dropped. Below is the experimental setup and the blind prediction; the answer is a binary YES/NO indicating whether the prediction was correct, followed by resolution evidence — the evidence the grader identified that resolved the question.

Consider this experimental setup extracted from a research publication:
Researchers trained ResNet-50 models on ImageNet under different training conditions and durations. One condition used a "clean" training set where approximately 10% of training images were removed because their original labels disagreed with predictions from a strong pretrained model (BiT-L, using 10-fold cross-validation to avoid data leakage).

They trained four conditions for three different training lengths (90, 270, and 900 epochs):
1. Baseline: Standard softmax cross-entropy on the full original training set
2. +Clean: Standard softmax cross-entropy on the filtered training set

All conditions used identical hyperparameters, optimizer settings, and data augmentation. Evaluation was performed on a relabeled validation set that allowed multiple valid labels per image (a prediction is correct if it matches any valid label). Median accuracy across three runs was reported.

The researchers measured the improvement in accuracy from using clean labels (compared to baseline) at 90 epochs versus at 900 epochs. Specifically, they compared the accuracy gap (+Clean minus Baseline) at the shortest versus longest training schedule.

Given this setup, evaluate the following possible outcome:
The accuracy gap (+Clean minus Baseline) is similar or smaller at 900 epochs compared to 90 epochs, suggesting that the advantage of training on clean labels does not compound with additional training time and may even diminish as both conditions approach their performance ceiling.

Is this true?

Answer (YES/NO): NO